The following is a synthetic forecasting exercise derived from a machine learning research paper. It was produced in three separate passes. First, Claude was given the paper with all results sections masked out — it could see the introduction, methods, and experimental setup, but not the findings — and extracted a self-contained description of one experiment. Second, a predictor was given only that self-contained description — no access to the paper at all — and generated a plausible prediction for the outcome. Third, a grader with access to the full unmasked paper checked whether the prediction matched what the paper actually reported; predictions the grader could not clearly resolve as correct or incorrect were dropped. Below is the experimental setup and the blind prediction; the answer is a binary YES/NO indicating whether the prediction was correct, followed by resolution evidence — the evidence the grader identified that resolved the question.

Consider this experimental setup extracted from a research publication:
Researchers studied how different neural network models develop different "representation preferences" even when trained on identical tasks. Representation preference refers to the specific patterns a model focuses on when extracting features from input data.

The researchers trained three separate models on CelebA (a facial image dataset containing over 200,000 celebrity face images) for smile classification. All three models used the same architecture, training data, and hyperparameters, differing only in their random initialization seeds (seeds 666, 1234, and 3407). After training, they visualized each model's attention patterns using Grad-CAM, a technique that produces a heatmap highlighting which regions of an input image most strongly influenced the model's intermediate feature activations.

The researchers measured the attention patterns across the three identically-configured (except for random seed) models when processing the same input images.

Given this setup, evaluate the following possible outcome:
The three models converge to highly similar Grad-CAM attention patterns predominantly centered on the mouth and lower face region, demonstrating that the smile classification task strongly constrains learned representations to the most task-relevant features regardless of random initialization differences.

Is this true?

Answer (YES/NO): NO